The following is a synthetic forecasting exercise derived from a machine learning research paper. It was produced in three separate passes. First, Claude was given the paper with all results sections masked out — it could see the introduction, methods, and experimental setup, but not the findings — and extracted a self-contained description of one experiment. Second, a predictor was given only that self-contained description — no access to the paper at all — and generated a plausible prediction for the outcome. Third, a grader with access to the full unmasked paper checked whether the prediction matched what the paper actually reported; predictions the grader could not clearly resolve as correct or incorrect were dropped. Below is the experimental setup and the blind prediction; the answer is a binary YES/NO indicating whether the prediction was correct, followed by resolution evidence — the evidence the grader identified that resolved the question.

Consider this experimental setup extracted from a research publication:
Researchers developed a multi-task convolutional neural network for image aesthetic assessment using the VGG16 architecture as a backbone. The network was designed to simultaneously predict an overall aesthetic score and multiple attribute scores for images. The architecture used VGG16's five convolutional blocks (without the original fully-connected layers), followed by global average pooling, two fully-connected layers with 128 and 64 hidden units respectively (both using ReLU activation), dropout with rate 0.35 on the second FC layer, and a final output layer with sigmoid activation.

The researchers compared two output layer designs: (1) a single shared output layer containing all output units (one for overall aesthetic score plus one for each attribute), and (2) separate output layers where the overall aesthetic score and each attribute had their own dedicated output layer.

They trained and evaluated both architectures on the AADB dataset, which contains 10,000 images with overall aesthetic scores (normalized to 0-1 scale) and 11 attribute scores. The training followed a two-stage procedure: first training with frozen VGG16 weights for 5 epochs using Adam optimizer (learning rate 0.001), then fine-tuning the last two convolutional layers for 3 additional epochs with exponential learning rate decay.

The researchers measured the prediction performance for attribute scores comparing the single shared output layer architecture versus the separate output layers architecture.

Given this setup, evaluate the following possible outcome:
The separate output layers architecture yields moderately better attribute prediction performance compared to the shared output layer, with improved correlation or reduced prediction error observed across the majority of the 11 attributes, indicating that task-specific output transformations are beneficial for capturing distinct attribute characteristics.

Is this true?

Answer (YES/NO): NO